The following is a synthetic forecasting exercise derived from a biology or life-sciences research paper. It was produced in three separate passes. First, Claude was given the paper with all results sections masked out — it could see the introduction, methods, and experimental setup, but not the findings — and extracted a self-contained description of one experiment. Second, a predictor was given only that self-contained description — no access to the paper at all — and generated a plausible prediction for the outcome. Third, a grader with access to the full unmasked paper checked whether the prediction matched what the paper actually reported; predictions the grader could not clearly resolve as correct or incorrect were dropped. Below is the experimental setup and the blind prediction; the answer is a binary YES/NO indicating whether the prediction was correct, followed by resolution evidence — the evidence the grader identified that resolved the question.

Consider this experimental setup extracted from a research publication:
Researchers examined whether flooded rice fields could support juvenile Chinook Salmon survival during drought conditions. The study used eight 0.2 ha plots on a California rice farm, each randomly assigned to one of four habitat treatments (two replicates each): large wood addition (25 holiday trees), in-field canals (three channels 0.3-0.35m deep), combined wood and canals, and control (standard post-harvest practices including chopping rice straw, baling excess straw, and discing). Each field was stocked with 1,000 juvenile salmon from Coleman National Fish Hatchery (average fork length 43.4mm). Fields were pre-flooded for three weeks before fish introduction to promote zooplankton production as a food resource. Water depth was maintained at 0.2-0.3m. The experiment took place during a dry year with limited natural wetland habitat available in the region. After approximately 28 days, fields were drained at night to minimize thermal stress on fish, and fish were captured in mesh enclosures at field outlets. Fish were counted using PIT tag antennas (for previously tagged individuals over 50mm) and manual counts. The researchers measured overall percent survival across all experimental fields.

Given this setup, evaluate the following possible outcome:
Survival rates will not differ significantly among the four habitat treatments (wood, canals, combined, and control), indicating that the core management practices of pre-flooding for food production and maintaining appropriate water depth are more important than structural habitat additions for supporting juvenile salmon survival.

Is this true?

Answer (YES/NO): YES